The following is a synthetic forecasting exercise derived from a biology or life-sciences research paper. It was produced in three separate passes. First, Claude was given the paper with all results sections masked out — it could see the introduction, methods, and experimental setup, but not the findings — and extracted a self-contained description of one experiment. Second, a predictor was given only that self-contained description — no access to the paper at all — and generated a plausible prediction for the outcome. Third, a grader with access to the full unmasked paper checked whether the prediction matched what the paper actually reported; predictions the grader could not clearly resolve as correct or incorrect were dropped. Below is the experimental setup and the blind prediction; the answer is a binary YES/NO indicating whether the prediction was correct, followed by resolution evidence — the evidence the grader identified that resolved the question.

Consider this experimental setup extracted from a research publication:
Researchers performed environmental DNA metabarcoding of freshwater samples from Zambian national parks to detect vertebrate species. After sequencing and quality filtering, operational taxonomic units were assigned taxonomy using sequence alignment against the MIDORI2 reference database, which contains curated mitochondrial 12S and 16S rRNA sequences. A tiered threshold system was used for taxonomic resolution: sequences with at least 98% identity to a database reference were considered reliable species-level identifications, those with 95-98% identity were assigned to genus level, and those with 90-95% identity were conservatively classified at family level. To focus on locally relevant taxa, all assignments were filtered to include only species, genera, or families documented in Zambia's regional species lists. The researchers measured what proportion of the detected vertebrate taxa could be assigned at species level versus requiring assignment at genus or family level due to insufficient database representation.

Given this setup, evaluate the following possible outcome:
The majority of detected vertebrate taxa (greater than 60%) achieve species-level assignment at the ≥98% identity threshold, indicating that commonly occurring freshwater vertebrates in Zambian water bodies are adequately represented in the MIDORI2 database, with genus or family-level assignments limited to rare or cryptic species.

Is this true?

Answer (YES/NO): NO